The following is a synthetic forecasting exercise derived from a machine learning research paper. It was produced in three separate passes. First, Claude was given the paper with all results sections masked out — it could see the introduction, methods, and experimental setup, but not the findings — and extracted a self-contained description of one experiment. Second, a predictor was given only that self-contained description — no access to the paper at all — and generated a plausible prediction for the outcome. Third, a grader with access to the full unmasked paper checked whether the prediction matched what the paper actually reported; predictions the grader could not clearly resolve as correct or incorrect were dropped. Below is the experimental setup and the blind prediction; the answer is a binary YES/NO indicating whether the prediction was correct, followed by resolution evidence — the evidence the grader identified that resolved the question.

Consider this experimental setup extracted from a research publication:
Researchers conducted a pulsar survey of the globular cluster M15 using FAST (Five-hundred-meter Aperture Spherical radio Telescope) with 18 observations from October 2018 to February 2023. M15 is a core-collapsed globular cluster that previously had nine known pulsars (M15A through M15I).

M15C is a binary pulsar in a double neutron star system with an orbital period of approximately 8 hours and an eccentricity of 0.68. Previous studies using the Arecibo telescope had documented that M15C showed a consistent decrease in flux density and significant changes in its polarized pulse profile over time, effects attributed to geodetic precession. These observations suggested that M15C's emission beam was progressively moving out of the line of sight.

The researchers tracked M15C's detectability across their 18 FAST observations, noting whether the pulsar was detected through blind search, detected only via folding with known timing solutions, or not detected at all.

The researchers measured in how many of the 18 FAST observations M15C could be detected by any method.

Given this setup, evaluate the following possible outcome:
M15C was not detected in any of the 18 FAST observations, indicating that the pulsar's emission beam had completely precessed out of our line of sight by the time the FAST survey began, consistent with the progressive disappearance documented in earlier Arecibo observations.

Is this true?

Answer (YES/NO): NO